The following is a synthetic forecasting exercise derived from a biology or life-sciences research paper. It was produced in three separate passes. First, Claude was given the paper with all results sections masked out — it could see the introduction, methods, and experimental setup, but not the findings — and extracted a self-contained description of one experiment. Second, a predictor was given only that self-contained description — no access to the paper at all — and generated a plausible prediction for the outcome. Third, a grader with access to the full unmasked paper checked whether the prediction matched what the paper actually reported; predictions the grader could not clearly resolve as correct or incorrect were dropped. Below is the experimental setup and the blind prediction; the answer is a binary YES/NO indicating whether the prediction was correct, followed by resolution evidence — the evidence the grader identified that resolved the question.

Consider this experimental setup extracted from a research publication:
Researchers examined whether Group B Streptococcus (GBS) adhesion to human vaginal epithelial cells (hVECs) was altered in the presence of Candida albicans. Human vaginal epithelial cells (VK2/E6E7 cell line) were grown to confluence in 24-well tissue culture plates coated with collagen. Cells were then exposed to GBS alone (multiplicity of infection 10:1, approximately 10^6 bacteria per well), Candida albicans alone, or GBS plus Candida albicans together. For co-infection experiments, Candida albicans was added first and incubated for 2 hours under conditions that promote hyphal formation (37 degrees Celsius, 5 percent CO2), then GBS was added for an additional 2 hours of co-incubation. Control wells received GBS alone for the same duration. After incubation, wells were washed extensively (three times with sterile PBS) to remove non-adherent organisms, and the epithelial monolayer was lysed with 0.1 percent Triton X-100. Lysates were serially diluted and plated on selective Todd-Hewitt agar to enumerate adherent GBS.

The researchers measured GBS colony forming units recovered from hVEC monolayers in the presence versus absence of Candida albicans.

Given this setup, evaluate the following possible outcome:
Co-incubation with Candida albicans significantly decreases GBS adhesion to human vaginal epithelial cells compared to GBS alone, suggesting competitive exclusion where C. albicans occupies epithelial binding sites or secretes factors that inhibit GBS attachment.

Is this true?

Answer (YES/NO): NO